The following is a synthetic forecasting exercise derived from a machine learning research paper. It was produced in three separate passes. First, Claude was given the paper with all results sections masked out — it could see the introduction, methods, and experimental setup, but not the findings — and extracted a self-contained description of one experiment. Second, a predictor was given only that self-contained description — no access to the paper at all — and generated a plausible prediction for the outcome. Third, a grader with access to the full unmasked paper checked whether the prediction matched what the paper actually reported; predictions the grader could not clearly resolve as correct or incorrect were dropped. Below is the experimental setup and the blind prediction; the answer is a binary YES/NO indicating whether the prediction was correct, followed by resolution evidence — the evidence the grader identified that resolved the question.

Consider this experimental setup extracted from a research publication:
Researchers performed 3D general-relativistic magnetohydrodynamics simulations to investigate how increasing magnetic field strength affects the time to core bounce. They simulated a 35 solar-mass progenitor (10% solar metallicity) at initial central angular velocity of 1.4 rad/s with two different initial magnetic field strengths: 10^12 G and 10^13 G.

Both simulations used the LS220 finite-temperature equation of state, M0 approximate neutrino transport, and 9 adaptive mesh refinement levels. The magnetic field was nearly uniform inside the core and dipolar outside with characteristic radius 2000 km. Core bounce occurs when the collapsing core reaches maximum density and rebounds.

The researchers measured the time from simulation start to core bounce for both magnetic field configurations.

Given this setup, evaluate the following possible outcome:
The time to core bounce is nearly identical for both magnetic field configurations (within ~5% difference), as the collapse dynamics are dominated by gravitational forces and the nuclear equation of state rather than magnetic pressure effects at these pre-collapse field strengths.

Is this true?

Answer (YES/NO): NO